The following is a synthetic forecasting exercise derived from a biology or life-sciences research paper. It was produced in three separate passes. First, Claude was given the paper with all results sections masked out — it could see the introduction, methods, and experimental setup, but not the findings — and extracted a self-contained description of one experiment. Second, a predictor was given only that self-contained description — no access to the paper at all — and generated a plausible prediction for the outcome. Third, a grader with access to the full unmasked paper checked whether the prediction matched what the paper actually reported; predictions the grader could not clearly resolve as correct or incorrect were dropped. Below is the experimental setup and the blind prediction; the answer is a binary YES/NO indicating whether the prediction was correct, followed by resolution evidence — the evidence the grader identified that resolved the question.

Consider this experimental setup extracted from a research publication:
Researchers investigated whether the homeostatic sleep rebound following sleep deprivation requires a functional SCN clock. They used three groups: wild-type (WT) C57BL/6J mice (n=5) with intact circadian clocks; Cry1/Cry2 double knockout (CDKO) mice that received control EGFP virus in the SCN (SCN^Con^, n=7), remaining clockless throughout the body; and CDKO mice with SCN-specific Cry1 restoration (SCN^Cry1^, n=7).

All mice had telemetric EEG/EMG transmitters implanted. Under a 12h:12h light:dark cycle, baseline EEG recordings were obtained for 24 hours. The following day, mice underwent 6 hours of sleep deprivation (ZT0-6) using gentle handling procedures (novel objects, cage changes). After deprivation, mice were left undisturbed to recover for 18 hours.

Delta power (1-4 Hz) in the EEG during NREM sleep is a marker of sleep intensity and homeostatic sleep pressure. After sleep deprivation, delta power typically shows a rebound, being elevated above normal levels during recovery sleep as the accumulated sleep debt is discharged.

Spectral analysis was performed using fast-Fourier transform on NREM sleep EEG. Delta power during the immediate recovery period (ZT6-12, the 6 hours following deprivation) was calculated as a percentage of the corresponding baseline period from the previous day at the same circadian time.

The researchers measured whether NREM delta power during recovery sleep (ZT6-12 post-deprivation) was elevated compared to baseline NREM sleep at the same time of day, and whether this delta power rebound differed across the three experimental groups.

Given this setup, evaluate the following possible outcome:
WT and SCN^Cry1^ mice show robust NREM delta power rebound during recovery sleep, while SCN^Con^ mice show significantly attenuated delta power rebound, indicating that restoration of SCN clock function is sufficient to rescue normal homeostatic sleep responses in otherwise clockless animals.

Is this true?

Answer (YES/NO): NO